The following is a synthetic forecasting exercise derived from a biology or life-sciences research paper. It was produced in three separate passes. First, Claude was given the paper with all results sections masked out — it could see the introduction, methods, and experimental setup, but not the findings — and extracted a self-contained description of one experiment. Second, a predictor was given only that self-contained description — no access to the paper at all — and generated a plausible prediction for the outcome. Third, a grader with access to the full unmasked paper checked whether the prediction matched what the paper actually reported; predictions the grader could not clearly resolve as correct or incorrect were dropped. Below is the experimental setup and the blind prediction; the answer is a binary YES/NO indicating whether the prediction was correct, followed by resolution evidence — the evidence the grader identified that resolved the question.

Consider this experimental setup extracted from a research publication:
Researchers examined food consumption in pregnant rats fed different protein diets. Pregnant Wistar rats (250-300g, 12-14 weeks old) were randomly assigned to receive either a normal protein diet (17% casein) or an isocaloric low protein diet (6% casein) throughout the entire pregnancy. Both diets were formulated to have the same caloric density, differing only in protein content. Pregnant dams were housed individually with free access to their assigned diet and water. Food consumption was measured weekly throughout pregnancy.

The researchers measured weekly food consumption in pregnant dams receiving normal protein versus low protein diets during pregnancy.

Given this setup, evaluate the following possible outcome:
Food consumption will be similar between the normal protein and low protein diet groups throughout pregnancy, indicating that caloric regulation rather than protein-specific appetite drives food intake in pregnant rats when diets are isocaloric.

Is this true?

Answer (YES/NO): NO